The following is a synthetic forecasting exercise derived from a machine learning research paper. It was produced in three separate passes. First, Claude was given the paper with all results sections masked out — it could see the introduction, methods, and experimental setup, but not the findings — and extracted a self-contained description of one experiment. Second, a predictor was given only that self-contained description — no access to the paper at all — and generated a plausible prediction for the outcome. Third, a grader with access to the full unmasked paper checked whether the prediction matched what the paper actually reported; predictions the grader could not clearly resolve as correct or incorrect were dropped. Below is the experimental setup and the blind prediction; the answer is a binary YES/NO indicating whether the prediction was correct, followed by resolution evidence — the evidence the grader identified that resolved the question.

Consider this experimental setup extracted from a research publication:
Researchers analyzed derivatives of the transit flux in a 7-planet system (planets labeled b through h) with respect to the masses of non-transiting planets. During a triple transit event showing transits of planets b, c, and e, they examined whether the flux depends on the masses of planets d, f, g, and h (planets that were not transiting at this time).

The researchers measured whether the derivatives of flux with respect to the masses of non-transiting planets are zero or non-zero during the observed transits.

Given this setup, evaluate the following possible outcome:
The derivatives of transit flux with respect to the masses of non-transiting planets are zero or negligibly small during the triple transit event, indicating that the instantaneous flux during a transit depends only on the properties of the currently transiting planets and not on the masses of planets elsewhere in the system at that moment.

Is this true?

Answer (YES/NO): NO